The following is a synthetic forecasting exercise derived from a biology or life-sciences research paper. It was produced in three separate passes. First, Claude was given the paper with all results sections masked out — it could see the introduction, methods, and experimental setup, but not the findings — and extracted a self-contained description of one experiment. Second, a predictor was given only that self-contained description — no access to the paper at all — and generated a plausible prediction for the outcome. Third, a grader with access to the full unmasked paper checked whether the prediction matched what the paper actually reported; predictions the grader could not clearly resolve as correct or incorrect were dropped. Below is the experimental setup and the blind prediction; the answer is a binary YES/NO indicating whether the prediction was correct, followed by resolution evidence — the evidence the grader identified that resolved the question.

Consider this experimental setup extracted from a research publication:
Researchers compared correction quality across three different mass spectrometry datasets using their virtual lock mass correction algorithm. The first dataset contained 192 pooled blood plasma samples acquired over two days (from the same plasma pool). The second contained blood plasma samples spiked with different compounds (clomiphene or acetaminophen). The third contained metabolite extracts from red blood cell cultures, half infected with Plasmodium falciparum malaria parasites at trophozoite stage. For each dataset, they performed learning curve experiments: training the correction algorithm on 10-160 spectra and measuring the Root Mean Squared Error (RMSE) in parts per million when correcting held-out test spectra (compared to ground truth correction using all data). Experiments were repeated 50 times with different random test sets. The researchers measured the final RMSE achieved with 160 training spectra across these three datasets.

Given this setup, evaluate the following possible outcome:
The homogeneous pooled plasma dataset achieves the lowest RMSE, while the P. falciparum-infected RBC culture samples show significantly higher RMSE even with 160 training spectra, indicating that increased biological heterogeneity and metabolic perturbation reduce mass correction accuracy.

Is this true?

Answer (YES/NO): NO